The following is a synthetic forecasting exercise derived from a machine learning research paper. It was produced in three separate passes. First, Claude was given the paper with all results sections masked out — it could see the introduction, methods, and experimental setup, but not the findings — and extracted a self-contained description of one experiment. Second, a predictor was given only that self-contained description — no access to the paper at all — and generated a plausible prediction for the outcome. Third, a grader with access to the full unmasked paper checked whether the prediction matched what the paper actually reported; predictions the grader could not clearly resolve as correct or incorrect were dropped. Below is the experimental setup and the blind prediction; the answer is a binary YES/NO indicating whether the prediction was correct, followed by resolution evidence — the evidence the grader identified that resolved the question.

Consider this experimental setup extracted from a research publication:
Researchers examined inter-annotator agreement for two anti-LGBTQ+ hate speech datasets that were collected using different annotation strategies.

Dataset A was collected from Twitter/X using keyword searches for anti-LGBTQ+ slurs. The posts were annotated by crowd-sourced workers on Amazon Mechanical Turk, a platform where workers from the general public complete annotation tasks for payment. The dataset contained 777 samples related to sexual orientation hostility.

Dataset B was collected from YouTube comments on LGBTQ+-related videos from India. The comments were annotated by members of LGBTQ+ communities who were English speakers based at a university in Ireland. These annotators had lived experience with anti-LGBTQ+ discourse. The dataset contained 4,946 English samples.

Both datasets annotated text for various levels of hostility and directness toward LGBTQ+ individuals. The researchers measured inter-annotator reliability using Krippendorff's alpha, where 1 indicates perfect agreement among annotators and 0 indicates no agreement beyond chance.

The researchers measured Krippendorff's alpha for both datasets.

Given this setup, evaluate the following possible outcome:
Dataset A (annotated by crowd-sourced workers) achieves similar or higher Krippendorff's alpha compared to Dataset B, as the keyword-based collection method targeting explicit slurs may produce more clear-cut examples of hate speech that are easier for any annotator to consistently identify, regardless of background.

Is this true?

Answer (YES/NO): NO